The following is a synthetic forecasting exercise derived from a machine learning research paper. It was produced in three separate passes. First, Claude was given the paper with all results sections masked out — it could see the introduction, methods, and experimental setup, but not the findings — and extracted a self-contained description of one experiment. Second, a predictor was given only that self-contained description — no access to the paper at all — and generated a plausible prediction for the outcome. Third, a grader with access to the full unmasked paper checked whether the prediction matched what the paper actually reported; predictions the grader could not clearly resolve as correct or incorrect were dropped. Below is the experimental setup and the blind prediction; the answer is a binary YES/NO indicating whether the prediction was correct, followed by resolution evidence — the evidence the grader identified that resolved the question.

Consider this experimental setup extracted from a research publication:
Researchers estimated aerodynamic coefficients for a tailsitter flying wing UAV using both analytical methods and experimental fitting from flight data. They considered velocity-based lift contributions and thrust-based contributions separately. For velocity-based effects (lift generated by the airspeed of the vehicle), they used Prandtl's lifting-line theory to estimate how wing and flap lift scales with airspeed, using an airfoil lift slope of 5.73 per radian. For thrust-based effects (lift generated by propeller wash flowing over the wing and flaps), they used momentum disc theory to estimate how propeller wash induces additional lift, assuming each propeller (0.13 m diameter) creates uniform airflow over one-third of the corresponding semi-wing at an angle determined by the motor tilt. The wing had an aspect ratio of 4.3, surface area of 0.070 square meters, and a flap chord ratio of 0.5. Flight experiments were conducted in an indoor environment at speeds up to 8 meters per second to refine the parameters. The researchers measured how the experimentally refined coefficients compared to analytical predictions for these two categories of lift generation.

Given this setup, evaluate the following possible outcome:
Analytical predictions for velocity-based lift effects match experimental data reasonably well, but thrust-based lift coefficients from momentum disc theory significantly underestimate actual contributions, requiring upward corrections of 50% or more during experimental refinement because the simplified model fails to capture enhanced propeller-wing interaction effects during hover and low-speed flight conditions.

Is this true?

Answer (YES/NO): NO